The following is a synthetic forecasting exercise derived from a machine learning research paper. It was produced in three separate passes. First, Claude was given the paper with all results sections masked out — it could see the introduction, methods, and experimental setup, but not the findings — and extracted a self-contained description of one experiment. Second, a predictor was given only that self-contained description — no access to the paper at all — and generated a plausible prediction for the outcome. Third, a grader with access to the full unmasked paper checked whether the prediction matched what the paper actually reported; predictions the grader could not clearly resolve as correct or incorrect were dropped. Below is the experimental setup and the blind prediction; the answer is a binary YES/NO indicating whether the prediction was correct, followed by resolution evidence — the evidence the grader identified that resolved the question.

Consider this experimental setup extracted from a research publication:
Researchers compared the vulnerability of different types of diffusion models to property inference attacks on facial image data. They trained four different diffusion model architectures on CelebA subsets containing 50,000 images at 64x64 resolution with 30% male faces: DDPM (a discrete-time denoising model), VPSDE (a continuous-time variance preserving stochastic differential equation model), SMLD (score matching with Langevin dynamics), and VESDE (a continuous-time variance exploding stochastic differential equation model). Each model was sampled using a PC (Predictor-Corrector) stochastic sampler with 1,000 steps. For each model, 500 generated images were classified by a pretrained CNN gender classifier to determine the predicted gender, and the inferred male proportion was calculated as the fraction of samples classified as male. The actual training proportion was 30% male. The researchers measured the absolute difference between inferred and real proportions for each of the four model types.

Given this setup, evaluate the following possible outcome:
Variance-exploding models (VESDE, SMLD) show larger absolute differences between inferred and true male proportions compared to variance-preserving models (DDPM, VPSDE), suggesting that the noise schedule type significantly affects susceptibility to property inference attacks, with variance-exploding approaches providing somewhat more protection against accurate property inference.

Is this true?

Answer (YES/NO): NO